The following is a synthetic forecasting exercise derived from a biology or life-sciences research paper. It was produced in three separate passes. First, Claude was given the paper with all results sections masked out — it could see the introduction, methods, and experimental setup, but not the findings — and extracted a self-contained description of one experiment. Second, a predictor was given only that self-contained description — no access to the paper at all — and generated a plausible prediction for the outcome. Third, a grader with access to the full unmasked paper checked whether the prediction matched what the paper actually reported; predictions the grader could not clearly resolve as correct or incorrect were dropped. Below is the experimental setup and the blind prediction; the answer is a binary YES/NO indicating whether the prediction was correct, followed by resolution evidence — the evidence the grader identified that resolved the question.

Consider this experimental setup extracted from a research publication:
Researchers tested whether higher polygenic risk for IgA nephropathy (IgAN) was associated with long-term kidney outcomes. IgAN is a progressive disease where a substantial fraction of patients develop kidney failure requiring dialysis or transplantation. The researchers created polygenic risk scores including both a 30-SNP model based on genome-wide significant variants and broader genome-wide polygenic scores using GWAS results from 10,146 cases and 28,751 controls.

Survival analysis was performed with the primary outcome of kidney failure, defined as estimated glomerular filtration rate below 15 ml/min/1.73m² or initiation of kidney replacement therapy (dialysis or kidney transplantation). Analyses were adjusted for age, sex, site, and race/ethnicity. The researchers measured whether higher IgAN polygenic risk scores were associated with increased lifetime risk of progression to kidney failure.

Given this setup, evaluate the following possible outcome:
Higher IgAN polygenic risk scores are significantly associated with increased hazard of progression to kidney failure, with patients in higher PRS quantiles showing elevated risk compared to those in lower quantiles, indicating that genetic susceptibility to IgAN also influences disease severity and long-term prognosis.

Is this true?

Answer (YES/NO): YES